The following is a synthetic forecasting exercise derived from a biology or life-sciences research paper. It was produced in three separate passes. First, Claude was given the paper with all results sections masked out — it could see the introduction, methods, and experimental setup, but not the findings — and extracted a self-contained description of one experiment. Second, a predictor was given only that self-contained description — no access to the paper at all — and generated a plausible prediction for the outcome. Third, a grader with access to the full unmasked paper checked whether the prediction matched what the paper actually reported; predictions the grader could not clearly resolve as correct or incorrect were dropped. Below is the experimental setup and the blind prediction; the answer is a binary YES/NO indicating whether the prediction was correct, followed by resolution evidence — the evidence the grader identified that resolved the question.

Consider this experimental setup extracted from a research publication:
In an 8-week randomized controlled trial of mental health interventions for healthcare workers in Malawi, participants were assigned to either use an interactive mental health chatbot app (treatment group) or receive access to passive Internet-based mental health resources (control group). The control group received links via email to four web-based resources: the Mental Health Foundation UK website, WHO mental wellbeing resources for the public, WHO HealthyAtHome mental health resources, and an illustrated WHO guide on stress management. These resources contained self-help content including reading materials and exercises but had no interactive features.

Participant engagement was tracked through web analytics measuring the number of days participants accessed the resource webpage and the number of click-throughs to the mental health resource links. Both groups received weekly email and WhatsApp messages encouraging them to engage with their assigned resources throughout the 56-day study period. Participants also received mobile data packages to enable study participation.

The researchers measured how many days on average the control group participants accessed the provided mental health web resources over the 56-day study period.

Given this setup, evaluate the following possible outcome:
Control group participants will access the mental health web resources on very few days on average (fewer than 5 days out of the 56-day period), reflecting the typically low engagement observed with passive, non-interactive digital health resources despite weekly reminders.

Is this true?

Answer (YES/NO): YES